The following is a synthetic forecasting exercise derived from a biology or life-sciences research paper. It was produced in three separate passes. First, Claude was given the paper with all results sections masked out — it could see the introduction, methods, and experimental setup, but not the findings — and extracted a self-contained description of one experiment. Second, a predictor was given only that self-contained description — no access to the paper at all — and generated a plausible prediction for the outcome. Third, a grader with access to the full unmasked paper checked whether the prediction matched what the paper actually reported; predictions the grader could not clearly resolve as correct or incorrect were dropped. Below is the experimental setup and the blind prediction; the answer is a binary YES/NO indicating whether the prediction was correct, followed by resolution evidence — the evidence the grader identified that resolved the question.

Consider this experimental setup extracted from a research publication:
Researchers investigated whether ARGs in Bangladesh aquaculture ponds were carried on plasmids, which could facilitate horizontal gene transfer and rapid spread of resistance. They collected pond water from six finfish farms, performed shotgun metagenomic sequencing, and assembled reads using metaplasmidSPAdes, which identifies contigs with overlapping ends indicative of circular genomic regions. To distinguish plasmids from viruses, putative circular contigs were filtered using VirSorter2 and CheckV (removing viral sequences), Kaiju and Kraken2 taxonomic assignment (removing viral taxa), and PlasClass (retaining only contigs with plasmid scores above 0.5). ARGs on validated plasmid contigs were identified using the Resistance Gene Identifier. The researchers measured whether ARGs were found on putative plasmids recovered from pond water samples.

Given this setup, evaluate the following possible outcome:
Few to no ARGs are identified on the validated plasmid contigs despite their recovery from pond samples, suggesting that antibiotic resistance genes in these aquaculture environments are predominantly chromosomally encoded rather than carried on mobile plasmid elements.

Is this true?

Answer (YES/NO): YES